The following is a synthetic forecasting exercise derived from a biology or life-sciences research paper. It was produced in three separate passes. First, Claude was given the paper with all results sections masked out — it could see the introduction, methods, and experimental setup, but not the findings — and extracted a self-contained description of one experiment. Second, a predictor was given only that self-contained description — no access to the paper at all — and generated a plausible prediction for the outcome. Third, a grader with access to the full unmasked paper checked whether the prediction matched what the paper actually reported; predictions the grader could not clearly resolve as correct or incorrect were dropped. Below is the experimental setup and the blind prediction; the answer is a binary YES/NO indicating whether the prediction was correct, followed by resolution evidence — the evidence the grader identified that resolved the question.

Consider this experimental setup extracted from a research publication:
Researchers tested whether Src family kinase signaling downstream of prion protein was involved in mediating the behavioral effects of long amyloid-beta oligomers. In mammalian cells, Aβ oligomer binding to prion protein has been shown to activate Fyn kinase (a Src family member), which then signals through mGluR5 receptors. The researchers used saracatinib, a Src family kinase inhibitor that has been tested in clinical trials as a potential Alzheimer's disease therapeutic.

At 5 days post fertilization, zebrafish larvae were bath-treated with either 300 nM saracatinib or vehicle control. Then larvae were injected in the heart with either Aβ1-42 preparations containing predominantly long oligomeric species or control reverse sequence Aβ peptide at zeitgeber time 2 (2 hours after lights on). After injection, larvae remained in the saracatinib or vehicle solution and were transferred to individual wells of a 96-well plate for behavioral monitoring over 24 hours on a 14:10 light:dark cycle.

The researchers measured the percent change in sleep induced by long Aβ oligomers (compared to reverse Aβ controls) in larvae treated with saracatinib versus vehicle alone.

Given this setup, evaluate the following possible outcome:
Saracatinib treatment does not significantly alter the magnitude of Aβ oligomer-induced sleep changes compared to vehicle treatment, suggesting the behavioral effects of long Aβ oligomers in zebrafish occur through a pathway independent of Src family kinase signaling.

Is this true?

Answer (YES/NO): NO